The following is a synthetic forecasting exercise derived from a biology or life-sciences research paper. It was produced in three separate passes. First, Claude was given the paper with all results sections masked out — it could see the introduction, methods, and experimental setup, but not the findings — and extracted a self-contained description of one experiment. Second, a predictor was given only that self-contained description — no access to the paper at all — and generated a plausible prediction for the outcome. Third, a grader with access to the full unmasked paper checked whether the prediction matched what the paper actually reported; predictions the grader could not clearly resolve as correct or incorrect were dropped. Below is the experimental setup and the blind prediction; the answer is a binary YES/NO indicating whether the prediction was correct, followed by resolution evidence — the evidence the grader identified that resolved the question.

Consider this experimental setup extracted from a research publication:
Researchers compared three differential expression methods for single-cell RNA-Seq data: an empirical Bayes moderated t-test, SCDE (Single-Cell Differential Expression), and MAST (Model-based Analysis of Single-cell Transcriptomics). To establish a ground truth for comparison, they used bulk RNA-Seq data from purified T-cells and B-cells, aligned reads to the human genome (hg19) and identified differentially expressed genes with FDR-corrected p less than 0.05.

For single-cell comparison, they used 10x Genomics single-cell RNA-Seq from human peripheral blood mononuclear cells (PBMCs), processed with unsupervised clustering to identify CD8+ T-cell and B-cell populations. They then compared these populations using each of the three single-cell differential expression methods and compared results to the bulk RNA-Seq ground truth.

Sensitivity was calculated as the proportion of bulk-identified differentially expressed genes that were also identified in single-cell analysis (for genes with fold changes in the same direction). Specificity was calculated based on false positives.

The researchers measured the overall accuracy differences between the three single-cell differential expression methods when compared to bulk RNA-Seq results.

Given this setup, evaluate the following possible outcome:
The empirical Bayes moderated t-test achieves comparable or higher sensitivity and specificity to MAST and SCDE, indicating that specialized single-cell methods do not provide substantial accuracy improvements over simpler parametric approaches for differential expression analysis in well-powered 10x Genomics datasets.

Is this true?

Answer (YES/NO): YES